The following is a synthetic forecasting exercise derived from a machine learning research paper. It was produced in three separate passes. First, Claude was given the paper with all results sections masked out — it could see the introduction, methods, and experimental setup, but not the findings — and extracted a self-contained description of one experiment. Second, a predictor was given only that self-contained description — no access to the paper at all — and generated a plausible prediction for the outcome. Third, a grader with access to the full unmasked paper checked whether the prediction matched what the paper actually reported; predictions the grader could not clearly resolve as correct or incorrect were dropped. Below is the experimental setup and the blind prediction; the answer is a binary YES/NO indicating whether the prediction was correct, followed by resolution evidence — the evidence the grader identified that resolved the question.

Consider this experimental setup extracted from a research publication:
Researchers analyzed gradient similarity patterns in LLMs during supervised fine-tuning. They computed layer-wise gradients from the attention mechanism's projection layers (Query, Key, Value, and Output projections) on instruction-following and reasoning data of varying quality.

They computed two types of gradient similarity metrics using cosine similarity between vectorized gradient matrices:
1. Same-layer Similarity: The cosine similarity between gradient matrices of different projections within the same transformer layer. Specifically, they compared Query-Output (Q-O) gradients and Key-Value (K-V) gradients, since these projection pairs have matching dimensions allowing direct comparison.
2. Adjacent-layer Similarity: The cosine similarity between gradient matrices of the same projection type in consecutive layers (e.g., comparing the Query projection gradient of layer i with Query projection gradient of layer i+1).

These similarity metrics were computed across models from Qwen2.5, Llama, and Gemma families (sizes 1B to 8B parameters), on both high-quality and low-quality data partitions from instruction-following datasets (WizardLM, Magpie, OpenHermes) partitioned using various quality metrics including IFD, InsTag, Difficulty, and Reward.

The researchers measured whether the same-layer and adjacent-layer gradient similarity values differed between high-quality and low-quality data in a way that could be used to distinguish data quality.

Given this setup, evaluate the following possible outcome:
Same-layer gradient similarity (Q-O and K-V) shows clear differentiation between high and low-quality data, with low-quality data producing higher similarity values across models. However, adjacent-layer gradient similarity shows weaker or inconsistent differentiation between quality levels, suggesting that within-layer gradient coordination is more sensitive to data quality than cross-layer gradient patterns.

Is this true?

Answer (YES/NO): NO